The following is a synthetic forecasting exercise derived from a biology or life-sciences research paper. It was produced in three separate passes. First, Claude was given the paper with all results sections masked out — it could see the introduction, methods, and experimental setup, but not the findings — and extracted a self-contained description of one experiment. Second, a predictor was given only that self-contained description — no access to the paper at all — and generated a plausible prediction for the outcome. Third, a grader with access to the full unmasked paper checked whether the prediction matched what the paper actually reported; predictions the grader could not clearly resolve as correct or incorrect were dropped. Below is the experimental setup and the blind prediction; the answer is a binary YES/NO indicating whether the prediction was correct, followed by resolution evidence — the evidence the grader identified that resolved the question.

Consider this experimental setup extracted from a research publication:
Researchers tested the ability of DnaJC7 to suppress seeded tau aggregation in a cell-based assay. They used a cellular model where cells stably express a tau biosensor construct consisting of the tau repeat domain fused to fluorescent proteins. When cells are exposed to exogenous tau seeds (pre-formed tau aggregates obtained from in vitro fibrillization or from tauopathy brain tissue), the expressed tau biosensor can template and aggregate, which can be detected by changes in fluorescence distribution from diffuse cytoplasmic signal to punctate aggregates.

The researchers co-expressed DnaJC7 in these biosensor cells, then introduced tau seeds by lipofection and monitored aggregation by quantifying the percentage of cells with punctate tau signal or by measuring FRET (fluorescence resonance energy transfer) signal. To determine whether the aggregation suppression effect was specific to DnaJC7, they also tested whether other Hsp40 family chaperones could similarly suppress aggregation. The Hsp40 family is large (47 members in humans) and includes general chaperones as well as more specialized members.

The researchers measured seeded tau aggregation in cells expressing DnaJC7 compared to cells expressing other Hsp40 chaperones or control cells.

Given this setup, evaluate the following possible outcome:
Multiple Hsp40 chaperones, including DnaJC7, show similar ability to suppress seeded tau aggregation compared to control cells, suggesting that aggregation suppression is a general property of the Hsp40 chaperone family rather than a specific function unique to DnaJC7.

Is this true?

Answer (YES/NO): NO